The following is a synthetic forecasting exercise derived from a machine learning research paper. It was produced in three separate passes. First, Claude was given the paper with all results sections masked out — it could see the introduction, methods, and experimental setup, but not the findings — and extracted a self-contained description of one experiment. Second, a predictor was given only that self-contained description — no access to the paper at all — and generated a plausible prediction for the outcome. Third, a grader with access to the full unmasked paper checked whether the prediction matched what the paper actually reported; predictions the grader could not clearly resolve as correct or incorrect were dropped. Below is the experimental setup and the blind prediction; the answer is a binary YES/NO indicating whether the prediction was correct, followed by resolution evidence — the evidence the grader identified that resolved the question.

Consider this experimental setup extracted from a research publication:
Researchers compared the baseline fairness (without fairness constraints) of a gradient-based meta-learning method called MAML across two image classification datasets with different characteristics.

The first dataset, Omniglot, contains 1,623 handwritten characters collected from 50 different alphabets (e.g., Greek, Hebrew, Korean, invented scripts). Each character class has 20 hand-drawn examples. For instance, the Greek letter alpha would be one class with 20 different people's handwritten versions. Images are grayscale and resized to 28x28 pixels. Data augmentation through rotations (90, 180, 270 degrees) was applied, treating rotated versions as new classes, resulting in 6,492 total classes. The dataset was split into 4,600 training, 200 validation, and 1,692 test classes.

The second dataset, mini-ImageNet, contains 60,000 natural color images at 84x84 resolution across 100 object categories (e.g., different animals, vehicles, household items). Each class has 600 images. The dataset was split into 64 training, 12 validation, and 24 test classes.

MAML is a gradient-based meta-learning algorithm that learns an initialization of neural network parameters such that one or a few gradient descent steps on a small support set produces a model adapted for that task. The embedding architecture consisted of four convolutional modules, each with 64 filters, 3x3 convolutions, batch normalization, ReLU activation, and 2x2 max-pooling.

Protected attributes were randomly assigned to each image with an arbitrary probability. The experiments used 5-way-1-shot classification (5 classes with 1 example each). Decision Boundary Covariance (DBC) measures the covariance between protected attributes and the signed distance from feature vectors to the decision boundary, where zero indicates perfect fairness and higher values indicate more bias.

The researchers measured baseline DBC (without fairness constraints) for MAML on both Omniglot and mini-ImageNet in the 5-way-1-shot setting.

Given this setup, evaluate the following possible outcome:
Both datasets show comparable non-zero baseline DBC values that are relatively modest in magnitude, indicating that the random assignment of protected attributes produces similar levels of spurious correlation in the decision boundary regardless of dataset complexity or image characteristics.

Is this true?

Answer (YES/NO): NO